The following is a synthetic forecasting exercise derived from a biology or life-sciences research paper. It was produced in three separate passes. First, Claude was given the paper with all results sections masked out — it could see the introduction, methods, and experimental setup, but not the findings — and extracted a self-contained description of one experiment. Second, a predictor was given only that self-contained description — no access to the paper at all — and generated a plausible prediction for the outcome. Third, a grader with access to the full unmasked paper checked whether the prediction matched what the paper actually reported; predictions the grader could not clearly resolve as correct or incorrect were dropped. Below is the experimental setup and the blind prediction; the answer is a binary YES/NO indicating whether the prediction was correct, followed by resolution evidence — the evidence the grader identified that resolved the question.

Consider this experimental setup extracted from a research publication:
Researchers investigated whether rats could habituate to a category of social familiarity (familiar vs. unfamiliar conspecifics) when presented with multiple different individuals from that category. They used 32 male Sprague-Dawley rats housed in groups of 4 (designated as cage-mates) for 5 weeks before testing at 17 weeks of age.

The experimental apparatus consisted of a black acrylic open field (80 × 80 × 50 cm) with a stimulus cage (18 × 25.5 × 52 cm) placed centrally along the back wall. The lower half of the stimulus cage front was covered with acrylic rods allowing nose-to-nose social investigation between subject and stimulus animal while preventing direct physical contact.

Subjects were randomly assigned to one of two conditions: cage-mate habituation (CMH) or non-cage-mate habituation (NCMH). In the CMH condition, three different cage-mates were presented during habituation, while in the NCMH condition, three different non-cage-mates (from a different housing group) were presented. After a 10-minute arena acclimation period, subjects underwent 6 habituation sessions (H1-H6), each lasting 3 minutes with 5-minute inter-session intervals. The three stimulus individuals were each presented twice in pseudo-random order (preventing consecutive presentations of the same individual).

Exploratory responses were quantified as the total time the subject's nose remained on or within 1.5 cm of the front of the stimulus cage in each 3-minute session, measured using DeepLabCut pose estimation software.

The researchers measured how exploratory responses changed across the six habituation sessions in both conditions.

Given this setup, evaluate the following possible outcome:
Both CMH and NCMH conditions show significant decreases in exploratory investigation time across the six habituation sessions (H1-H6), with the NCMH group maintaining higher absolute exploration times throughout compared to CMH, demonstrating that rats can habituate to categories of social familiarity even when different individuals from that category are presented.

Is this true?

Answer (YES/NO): NO